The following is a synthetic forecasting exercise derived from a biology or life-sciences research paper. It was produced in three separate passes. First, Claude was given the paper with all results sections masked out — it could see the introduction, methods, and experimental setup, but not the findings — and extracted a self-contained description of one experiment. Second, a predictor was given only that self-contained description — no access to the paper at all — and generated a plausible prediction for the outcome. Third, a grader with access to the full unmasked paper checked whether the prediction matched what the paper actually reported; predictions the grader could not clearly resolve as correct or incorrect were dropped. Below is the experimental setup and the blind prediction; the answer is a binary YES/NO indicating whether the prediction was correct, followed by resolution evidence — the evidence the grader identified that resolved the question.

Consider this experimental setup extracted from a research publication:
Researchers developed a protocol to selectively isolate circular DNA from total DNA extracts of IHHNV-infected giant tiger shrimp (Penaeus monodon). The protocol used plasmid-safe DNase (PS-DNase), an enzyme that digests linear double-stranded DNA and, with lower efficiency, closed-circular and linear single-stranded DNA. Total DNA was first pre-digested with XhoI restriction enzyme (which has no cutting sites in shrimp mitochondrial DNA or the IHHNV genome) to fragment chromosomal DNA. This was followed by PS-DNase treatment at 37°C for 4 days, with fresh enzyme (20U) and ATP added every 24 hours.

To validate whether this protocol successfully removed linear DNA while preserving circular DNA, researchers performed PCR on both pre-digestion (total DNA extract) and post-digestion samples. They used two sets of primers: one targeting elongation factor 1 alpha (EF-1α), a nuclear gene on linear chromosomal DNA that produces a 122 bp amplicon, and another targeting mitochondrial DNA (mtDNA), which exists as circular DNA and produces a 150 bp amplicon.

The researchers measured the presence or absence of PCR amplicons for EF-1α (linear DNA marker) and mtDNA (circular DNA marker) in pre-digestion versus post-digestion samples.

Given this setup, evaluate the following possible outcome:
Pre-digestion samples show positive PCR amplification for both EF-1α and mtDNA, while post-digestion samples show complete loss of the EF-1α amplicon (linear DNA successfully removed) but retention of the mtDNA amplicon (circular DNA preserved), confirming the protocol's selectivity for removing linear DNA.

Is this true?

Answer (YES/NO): YES